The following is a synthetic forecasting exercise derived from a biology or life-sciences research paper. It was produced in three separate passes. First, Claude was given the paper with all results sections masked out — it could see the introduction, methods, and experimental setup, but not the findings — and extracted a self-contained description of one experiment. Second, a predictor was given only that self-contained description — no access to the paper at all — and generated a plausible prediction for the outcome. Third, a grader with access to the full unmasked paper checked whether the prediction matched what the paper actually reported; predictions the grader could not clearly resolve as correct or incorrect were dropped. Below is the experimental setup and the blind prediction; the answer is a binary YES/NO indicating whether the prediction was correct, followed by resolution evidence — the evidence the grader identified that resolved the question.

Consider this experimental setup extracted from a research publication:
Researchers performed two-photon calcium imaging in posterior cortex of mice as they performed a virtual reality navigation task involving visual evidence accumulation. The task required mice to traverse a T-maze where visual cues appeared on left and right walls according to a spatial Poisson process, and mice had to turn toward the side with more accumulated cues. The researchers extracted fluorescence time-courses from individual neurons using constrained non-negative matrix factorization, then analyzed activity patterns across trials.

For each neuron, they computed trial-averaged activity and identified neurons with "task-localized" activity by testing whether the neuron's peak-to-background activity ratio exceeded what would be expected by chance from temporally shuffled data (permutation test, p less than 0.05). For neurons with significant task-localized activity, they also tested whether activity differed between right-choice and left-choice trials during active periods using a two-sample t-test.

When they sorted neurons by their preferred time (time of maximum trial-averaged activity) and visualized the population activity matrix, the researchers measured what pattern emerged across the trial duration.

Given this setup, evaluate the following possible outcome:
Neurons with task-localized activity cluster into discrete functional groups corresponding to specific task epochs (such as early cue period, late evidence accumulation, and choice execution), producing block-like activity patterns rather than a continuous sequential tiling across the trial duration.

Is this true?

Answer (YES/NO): NO